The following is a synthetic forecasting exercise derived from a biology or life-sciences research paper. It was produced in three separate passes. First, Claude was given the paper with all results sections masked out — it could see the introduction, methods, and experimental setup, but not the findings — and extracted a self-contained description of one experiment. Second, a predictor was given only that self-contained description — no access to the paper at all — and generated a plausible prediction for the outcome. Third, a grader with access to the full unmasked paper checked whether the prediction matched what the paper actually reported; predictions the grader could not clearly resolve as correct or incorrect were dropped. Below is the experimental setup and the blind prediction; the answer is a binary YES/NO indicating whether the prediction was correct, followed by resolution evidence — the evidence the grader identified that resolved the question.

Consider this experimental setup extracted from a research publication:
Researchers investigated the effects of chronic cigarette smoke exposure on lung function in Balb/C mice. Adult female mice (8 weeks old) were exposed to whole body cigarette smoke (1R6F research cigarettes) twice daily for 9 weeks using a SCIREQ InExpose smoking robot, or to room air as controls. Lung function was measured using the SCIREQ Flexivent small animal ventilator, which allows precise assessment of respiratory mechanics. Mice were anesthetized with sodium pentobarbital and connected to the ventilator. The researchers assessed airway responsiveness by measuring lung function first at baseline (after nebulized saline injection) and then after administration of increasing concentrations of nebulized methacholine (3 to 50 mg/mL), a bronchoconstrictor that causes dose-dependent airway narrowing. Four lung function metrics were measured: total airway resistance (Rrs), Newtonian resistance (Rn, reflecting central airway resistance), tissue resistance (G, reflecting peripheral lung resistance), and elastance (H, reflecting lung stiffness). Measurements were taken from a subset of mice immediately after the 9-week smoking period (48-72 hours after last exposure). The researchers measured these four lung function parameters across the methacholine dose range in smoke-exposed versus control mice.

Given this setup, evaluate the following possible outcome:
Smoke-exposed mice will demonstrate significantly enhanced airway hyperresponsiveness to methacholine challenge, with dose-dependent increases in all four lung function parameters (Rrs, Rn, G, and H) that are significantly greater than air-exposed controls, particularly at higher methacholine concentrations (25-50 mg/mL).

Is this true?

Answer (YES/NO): NO